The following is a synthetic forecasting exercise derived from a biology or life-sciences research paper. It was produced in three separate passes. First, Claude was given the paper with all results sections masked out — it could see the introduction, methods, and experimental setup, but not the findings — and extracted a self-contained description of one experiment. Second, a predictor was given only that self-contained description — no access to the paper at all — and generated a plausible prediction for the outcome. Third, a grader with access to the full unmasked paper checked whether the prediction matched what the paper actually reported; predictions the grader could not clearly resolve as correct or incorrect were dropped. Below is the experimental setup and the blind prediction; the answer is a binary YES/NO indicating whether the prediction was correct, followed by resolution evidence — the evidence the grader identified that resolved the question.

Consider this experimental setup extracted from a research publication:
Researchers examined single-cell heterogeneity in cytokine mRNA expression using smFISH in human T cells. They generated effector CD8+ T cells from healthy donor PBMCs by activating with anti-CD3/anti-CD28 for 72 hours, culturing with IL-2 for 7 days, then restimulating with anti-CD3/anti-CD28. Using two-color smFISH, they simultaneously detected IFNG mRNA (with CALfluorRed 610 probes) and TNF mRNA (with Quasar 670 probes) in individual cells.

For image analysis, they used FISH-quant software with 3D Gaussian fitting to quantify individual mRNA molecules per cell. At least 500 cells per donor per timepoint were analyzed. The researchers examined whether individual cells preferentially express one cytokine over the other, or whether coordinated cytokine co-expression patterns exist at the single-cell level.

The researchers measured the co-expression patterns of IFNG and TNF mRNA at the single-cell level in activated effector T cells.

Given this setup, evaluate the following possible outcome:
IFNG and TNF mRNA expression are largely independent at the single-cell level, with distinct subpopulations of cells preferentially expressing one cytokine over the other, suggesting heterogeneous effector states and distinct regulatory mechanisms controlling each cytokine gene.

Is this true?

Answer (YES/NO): NO